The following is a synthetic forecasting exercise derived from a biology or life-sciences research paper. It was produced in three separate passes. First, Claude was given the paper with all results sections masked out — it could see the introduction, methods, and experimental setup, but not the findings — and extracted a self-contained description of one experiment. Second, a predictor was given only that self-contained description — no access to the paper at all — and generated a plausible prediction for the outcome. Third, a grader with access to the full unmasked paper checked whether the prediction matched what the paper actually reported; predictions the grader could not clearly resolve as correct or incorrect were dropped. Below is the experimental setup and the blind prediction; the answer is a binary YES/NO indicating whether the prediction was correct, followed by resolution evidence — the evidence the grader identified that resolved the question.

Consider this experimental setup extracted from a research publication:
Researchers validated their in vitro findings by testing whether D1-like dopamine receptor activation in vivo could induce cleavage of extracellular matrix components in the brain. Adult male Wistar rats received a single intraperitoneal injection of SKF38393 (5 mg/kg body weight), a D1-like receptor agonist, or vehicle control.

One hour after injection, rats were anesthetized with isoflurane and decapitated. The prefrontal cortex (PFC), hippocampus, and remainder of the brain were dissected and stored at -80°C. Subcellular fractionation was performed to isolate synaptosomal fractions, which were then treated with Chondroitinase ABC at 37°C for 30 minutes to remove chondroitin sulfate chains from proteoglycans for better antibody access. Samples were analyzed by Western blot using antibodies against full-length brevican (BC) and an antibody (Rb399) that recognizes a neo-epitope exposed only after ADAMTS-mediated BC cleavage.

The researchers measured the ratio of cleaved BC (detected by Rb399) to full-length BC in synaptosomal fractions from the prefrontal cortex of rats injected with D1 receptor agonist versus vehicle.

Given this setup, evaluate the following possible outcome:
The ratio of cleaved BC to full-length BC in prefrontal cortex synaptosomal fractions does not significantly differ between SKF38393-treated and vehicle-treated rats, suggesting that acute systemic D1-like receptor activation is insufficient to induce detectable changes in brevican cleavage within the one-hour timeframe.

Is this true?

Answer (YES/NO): NO